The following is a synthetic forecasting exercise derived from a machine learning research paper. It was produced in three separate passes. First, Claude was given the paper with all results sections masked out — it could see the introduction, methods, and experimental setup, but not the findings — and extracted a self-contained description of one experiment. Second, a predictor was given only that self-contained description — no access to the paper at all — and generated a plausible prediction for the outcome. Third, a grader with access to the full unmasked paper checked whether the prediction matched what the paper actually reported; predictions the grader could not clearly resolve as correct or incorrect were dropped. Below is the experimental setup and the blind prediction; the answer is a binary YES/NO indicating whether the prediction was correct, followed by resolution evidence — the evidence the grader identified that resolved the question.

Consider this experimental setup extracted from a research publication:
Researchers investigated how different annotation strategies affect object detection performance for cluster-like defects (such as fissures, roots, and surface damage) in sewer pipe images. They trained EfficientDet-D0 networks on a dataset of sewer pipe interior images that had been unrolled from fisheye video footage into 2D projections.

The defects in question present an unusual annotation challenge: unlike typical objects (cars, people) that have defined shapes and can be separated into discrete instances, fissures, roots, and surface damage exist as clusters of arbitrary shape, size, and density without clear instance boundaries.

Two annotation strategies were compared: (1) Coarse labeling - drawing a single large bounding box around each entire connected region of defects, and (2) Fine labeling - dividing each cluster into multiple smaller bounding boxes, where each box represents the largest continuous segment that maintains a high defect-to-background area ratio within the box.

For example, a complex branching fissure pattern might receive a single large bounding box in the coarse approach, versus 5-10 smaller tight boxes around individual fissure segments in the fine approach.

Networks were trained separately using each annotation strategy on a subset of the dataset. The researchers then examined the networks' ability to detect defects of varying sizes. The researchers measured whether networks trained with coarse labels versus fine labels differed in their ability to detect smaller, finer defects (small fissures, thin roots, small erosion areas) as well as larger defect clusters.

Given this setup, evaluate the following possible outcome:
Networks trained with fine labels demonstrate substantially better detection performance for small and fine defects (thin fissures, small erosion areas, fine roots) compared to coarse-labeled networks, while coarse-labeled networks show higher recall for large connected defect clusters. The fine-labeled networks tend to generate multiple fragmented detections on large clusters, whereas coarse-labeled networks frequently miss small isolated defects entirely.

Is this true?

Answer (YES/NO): NO